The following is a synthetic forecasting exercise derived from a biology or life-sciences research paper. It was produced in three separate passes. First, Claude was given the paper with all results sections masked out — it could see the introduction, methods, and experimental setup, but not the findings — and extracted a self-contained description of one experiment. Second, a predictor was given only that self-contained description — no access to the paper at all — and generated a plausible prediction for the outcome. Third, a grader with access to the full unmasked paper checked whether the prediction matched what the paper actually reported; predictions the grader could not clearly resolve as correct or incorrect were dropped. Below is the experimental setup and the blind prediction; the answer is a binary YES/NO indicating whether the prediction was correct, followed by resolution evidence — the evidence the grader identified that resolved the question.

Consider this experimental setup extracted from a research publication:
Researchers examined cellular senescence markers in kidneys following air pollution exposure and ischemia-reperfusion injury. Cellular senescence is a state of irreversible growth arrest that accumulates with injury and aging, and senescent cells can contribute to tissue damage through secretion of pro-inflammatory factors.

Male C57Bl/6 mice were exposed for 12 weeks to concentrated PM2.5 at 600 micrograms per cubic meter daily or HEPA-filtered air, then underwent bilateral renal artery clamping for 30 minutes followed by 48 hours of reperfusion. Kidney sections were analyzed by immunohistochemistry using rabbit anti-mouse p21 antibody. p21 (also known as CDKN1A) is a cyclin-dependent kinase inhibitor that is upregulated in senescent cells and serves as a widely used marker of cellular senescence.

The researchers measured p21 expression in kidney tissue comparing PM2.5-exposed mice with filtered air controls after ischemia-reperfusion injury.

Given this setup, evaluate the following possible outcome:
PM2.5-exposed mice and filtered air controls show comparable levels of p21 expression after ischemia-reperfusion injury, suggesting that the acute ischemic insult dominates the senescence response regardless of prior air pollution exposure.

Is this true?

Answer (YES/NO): NO